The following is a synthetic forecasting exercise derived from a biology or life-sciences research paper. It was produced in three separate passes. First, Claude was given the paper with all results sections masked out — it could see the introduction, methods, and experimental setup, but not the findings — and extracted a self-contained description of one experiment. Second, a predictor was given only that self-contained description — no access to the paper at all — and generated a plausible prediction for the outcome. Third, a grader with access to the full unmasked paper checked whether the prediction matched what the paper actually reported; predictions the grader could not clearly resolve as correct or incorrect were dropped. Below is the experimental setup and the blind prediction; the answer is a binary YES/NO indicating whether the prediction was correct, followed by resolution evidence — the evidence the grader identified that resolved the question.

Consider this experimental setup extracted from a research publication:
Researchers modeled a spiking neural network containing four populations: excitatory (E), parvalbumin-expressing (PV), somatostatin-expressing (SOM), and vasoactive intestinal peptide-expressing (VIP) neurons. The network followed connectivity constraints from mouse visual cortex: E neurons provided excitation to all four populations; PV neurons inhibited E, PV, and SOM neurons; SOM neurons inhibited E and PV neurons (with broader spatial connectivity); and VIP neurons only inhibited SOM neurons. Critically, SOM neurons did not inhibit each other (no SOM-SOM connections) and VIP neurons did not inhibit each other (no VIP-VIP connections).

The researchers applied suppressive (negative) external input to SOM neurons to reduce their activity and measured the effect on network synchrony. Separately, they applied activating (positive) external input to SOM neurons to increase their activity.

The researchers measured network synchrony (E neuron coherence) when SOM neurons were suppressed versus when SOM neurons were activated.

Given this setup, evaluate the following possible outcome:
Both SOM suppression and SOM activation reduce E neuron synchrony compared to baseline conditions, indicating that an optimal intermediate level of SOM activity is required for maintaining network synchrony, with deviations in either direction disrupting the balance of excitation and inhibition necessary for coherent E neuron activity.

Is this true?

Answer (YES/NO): NO